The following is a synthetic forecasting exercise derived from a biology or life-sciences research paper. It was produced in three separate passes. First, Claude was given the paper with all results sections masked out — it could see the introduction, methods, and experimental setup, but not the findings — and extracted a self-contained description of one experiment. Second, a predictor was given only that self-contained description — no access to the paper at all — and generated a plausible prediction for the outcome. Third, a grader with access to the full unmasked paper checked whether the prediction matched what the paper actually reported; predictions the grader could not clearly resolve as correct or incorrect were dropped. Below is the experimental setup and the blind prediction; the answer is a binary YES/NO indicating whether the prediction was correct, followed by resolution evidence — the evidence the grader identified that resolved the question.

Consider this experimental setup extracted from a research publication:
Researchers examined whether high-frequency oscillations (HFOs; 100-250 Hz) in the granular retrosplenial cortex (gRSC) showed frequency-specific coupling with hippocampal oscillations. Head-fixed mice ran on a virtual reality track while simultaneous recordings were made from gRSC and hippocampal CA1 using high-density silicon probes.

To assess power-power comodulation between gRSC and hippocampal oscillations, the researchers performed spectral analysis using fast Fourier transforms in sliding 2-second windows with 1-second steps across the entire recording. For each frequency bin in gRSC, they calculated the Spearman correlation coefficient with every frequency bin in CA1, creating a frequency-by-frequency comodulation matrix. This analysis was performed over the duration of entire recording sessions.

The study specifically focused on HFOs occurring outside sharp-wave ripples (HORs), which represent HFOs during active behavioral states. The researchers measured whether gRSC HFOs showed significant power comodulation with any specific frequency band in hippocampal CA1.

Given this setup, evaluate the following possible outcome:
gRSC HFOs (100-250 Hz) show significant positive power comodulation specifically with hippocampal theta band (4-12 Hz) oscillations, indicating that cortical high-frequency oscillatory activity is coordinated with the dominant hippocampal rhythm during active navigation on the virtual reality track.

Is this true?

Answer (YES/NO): NO